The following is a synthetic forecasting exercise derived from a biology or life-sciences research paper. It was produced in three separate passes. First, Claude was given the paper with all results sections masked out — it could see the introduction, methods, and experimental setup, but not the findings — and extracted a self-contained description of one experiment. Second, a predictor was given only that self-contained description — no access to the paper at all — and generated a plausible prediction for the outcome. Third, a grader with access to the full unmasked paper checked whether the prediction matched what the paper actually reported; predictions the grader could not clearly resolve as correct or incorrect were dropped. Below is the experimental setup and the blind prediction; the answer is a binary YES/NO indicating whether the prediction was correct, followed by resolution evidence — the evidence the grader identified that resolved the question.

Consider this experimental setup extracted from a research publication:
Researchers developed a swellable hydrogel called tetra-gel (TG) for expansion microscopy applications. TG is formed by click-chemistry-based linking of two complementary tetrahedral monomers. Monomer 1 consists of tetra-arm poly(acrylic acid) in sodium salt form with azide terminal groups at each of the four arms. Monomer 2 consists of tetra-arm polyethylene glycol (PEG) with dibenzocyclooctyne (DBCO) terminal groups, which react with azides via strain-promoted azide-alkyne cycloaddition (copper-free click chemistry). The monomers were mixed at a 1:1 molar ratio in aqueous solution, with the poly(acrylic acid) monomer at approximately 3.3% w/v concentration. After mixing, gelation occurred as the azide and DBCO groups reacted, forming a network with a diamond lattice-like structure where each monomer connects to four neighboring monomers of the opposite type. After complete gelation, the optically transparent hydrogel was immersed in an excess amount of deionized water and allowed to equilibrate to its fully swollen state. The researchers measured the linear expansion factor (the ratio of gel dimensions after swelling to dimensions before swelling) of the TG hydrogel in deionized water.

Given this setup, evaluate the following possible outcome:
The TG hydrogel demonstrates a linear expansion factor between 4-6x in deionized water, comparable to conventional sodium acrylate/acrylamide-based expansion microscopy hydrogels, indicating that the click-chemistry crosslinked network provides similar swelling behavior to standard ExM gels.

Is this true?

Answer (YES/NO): NO